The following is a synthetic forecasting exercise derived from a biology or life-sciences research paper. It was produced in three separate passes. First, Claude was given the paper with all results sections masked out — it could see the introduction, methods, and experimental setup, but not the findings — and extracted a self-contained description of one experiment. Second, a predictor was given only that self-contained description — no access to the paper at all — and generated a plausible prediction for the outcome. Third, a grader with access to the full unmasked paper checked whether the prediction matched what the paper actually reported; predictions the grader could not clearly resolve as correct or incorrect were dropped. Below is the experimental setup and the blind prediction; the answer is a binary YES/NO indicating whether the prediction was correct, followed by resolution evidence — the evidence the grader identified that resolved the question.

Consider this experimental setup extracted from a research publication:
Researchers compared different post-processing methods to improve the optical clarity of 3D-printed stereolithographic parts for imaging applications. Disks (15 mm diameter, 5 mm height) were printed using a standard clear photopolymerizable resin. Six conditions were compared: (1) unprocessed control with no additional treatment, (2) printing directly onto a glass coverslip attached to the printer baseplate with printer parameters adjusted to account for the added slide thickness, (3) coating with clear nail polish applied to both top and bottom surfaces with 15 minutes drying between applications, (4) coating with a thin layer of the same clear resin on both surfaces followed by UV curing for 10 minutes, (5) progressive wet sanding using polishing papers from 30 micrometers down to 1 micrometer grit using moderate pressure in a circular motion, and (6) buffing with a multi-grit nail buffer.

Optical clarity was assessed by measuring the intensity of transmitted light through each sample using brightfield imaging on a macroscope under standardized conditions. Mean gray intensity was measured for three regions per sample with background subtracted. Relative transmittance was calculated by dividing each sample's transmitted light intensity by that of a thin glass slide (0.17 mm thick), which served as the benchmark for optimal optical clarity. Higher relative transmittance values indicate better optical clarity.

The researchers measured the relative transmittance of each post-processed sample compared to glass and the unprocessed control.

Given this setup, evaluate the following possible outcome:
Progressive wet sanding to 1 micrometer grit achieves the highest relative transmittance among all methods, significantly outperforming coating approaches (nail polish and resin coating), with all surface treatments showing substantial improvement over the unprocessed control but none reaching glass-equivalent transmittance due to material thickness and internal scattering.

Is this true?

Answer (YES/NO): NO